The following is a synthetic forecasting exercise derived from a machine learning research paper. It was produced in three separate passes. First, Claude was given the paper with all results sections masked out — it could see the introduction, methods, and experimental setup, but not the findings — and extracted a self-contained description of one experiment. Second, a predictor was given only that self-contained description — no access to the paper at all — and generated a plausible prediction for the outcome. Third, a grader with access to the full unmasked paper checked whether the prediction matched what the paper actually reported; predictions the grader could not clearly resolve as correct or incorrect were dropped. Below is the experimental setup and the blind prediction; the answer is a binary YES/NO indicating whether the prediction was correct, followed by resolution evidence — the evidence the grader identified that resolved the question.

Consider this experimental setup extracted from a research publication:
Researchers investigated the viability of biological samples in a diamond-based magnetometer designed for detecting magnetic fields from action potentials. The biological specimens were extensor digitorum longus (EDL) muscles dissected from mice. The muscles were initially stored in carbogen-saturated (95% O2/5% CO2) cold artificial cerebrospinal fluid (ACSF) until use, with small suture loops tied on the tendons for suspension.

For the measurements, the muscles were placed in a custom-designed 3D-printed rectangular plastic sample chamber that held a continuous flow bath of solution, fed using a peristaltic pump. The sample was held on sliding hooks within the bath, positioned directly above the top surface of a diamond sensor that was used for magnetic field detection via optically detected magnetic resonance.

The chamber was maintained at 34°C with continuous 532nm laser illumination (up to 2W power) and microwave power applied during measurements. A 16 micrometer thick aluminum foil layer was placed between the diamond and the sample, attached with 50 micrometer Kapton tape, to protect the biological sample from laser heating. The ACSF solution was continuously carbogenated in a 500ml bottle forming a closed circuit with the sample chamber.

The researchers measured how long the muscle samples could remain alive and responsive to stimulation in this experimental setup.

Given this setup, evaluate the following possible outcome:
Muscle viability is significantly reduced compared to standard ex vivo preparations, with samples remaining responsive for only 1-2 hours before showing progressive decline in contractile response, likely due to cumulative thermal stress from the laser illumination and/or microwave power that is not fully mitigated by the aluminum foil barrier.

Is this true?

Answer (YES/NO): NO